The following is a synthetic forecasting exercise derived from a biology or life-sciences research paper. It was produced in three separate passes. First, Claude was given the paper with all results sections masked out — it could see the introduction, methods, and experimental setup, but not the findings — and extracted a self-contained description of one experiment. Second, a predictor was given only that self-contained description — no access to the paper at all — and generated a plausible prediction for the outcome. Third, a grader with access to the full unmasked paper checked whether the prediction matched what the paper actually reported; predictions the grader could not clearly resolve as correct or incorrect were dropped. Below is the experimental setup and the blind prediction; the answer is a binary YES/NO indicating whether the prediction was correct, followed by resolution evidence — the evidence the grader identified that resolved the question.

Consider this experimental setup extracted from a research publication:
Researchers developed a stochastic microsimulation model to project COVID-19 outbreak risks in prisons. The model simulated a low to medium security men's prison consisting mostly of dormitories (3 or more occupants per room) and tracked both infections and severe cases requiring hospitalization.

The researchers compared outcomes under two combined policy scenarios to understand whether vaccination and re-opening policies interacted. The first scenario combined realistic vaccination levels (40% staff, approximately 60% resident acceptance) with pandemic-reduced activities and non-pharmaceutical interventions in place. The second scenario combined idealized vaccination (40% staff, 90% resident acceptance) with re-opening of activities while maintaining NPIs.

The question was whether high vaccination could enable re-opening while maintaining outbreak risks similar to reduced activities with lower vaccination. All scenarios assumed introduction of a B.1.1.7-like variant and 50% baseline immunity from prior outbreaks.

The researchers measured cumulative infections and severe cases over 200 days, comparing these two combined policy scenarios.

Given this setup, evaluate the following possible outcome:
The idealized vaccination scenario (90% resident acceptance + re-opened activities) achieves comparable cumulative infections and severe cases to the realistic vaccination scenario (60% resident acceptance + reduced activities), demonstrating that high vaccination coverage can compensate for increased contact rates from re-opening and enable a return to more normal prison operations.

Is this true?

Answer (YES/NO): NO